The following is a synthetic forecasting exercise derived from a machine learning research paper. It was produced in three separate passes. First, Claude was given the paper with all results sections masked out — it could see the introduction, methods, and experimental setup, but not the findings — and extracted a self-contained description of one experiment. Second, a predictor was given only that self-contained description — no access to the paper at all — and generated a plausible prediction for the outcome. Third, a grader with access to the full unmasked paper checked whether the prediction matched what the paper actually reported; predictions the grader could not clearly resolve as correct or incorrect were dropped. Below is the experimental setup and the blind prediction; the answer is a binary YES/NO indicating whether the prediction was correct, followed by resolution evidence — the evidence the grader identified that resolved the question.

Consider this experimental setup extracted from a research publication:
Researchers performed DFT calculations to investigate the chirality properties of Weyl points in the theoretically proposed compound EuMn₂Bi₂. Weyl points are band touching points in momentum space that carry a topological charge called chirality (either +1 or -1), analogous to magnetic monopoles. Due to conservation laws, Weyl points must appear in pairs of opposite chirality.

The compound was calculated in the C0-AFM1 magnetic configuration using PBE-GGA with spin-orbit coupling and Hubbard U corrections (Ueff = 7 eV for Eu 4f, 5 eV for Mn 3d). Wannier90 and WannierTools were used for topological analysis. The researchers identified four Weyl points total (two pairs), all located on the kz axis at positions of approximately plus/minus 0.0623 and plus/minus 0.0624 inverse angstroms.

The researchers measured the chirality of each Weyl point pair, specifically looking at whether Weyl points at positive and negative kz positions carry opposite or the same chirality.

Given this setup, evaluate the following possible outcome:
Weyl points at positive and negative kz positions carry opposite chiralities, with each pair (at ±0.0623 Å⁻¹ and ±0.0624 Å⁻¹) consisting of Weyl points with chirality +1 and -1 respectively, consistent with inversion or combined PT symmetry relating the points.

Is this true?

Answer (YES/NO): YES